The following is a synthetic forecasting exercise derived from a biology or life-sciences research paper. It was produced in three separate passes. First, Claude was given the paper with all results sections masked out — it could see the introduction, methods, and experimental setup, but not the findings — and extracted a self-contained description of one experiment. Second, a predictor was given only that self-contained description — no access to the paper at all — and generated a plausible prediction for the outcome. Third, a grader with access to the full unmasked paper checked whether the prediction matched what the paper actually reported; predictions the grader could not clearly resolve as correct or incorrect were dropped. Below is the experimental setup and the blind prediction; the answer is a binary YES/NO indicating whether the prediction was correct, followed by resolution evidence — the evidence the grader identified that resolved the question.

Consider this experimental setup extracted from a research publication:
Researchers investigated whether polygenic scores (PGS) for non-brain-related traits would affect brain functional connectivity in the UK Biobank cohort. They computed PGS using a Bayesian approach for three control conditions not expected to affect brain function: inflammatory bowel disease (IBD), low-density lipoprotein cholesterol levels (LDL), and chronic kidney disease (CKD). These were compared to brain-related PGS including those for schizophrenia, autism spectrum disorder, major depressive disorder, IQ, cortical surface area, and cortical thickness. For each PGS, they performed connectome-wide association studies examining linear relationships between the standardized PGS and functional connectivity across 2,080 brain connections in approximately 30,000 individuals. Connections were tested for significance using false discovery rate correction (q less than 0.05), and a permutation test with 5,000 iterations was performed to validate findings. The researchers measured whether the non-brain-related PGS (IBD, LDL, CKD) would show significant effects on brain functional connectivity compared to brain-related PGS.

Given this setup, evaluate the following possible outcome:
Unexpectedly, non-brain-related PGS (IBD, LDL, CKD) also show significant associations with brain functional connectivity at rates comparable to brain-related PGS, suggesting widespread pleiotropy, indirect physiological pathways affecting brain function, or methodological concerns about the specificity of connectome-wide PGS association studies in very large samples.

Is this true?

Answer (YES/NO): NO